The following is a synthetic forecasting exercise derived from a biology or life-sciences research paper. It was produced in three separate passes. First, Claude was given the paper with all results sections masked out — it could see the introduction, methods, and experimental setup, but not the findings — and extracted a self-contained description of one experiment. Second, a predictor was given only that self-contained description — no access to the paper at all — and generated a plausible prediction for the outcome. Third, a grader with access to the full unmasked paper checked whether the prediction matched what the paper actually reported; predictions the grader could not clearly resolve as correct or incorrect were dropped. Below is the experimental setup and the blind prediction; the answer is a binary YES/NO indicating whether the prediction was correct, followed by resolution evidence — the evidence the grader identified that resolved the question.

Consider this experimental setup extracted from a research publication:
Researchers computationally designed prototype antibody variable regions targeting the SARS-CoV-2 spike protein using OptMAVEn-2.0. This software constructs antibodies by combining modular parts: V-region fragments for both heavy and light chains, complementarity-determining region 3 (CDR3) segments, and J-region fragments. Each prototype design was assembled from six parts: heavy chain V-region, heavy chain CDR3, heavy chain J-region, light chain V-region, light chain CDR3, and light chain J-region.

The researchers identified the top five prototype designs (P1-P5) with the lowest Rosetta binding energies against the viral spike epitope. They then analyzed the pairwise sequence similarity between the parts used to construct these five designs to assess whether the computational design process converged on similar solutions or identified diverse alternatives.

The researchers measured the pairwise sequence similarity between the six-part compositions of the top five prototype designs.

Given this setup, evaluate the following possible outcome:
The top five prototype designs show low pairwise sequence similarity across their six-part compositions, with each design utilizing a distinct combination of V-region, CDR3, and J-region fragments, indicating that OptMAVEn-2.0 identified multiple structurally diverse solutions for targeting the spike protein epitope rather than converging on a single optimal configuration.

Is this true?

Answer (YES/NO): NO